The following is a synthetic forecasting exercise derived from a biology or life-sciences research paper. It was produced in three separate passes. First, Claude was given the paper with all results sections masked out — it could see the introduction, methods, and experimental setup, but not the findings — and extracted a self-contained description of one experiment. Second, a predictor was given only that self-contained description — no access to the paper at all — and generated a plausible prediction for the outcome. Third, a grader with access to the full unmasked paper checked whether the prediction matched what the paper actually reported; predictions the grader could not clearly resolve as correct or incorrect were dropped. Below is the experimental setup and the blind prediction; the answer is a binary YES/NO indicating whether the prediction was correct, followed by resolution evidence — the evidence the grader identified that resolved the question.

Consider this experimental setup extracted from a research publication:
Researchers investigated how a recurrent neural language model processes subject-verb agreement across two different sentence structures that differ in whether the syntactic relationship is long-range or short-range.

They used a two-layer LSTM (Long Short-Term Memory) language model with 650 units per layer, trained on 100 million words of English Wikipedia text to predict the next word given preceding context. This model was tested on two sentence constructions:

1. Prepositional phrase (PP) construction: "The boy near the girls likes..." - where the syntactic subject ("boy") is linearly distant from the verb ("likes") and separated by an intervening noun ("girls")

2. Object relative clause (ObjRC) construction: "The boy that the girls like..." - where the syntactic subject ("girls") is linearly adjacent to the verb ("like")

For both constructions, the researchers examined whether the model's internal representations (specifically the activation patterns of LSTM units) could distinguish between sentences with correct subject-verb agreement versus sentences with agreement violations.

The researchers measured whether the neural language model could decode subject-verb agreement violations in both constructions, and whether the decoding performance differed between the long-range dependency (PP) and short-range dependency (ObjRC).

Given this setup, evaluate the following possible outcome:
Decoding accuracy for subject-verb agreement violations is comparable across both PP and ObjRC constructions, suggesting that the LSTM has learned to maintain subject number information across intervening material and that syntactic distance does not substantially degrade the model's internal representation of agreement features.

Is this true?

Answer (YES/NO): YES